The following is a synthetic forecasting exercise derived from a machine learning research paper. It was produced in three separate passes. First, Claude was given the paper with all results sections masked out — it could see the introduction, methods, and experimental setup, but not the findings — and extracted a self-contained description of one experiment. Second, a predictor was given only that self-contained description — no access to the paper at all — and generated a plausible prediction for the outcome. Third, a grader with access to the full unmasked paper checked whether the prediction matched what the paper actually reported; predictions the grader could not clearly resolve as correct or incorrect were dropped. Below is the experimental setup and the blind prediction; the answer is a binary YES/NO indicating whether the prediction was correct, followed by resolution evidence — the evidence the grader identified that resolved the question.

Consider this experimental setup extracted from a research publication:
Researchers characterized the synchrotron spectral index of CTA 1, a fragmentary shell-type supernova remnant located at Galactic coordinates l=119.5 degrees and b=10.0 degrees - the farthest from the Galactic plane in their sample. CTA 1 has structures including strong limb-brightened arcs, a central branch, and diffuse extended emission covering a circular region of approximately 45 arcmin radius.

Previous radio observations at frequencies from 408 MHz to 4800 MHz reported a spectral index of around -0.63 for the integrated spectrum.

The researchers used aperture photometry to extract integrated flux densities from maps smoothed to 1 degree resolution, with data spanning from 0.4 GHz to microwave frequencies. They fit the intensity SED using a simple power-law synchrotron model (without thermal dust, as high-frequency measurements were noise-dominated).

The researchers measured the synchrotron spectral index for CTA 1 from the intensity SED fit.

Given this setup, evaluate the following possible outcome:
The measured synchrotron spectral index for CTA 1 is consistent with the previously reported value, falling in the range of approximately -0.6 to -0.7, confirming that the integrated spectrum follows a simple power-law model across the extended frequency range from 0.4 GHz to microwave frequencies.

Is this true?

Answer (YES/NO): NO